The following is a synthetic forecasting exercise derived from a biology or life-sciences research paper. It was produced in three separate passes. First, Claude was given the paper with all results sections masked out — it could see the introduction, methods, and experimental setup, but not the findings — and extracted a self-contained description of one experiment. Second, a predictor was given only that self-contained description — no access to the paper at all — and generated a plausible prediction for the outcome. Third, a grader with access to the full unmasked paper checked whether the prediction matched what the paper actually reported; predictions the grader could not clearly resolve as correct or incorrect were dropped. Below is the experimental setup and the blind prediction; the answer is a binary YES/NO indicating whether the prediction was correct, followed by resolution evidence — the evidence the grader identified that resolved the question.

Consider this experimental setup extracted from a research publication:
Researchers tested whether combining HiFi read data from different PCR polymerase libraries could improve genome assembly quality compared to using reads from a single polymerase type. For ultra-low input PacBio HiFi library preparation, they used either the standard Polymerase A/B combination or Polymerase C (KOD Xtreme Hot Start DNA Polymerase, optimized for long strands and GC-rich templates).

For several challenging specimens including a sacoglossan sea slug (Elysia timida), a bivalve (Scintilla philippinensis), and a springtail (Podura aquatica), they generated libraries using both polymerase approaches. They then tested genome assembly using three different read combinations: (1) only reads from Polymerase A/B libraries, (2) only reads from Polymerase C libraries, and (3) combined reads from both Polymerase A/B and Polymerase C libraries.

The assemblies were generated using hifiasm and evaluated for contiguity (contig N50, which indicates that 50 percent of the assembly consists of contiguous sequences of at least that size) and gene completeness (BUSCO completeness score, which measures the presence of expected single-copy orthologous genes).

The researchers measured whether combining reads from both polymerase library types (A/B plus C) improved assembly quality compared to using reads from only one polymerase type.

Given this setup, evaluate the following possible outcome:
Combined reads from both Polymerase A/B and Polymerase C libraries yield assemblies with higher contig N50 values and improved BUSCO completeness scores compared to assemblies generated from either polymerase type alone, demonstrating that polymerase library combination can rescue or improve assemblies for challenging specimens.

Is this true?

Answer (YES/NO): NO